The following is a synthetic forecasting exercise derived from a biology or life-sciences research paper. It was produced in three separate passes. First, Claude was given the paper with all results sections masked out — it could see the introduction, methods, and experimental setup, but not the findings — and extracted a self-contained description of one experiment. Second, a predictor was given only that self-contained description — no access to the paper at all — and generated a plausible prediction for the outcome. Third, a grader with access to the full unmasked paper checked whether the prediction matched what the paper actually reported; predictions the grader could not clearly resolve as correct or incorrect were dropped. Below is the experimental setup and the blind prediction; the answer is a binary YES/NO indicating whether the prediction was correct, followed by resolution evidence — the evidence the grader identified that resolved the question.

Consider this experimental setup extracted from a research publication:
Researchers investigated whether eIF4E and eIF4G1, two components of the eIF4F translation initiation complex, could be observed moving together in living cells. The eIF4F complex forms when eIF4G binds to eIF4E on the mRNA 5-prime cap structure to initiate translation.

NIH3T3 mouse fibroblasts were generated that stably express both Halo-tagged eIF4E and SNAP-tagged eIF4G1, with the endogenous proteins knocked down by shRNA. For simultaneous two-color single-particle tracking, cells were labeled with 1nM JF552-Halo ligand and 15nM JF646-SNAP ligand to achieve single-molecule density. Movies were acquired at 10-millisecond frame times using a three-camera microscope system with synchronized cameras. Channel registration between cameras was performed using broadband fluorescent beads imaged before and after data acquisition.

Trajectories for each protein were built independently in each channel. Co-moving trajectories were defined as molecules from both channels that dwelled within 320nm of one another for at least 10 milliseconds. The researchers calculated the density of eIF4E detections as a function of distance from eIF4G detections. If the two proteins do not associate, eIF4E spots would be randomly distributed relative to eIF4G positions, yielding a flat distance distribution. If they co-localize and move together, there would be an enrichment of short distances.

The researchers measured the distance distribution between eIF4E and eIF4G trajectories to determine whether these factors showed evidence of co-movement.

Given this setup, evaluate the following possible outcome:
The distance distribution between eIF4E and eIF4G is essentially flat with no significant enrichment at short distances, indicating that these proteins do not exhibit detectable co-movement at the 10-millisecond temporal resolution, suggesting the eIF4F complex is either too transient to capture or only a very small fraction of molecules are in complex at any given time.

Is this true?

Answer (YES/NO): NO